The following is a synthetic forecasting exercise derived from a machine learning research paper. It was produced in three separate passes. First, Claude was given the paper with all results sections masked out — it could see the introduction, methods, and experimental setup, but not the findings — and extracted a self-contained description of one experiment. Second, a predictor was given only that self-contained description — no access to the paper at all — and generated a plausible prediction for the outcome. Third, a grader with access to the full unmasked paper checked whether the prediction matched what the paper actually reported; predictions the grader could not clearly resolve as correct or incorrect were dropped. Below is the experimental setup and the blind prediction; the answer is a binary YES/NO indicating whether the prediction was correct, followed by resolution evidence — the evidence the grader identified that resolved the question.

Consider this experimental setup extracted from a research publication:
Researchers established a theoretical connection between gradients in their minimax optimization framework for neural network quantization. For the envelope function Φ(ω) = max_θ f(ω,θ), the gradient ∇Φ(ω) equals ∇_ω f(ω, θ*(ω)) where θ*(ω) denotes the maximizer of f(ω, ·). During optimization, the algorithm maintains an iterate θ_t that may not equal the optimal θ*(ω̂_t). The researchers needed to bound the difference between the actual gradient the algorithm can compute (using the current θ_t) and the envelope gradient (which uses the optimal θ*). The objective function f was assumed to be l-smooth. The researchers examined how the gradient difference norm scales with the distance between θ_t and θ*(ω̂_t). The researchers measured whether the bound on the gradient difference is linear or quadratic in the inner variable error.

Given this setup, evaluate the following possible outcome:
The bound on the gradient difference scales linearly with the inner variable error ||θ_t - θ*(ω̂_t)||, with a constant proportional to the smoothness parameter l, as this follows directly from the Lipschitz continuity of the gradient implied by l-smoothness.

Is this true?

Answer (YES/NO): YES